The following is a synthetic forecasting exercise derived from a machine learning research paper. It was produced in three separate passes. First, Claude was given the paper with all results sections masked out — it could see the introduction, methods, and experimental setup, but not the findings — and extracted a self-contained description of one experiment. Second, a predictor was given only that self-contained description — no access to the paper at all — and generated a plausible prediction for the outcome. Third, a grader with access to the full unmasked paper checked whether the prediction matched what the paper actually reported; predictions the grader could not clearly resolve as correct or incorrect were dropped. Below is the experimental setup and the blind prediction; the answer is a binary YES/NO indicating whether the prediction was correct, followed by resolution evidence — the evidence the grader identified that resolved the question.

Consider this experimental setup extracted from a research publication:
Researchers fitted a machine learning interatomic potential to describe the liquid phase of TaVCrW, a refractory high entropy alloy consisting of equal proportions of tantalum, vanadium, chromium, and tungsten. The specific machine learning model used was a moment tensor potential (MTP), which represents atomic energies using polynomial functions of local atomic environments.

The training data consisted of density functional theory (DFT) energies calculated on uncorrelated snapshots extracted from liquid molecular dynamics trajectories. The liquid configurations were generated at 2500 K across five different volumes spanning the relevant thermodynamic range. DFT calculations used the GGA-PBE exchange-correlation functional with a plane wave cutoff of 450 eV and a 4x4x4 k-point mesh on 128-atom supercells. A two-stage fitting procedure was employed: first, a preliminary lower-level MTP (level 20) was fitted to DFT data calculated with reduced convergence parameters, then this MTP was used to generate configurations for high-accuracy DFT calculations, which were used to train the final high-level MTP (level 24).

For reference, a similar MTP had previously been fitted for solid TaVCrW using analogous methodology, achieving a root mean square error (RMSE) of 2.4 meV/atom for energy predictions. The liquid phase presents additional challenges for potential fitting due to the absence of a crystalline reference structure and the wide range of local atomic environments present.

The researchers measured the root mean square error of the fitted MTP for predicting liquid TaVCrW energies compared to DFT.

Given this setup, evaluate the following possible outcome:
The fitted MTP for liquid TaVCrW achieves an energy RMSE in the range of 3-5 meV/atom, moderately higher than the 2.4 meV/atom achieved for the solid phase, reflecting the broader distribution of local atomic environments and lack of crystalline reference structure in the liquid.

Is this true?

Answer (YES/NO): NO